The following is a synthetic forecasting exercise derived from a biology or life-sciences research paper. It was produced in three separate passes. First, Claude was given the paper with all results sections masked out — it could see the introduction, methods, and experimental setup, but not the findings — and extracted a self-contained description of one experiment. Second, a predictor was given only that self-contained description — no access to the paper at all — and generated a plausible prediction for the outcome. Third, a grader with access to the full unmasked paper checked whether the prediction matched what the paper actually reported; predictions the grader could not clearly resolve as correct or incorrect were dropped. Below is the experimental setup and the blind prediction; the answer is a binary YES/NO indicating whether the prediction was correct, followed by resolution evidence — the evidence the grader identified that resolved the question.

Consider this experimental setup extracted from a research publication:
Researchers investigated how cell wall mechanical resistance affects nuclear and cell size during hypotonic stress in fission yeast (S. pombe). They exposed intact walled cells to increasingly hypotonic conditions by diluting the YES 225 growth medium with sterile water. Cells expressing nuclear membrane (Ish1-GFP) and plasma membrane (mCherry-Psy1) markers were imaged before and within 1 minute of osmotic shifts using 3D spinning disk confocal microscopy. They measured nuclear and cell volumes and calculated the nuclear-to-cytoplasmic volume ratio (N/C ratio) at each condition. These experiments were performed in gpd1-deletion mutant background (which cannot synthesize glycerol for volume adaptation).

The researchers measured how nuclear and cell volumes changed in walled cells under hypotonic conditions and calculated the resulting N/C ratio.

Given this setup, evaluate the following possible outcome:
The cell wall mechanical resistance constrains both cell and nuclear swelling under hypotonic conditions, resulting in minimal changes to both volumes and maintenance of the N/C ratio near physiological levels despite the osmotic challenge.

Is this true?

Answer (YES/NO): YES